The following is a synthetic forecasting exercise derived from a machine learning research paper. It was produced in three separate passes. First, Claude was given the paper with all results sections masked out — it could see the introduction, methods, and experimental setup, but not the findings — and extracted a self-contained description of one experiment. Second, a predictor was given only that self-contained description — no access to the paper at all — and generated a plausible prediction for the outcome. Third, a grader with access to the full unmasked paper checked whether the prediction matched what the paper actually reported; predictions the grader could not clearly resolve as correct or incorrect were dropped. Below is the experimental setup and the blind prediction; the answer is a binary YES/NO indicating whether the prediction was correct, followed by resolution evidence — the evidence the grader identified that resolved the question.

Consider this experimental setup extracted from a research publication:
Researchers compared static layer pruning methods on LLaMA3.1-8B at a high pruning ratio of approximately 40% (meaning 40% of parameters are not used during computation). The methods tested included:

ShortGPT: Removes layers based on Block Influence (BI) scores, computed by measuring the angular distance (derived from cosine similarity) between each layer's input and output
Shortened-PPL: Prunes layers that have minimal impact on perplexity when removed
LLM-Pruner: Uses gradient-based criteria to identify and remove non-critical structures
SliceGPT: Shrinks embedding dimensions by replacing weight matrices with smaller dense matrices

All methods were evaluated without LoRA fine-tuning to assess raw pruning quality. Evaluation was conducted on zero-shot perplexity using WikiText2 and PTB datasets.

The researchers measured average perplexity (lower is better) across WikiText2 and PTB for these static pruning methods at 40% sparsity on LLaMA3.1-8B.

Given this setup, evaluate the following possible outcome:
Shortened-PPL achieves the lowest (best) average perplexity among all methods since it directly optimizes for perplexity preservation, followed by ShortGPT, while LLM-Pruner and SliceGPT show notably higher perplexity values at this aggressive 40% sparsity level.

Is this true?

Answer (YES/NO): NO